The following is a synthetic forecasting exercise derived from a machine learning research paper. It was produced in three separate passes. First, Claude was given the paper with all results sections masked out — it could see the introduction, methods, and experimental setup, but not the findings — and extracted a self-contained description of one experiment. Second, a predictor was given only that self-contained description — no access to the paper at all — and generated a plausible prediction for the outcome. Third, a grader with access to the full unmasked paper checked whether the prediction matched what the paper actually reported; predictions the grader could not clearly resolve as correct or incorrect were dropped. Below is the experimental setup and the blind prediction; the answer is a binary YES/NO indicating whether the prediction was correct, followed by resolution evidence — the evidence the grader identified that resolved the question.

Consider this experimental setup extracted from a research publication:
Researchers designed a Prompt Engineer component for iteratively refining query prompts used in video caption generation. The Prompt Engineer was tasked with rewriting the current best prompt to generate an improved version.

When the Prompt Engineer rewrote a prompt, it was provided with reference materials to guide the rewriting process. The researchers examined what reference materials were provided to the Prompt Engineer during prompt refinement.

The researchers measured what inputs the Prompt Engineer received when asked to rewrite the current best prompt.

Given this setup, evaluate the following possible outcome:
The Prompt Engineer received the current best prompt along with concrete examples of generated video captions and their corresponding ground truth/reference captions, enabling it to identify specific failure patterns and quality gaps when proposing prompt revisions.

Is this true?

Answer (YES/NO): NO